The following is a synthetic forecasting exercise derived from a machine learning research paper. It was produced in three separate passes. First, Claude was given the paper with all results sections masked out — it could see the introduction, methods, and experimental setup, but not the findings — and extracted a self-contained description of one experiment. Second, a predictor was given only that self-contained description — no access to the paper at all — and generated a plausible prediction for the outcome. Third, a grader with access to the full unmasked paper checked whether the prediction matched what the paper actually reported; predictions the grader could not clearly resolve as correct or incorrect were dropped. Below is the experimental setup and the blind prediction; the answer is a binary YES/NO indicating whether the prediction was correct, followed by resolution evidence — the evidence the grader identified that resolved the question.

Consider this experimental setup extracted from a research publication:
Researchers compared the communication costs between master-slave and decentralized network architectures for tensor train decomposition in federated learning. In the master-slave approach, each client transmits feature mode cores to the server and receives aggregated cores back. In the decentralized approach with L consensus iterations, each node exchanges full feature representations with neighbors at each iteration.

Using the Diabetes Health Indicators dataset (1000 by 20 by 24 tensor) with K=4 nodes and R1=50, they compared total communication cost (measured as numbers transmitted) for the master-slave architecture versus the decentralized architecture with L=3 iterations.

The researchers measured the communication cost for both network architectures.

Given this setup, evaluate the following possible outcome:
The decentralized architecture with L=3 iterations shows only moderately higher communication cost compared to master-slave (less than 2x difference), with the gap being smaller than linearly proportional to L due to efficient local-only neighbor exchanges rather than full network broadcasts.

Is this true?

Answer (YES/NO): NO